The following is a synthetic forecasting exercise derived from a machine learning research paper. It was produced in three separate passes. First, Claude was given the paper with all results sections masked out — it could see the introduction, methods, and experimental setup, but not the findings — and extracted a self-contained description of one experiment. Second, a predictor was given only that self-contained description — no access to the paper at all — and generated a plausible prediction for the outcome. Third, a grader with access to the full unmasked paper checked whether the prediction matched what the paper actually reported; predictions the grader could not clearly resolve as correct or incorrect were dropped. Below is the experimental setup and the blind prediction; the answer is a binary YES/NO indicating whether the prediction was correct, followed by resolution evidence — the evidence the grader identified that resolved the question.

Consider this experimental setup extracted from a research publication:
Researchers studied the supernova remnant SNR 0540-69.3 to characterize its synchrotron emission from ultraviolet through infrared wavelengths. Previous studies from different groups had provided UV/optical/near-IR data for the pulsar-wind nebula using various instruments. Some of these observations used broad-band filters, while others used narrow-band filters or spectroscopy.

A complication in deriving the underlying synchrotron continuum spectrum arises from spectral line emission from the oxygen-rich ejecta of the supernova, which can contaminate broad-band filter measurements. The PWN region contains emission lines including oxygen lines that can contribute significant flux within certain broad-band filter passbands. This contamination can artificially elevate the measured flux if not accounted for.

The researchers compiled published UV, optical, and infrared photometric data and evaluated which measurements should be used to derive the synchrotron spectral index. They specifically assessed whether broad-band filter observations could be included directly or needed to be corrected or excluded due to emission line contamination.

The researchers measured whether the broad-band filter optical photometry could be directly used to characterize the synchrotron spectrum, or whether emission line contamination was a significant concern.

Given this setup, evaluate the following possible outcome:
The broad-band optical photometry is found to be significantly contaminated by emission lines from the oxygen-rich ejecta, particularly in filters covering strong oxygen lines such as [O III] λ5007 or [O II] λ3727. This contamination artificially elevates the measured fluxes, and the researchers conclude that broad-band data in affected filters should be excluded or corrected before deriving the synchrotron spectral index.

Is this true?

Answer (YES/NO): YES